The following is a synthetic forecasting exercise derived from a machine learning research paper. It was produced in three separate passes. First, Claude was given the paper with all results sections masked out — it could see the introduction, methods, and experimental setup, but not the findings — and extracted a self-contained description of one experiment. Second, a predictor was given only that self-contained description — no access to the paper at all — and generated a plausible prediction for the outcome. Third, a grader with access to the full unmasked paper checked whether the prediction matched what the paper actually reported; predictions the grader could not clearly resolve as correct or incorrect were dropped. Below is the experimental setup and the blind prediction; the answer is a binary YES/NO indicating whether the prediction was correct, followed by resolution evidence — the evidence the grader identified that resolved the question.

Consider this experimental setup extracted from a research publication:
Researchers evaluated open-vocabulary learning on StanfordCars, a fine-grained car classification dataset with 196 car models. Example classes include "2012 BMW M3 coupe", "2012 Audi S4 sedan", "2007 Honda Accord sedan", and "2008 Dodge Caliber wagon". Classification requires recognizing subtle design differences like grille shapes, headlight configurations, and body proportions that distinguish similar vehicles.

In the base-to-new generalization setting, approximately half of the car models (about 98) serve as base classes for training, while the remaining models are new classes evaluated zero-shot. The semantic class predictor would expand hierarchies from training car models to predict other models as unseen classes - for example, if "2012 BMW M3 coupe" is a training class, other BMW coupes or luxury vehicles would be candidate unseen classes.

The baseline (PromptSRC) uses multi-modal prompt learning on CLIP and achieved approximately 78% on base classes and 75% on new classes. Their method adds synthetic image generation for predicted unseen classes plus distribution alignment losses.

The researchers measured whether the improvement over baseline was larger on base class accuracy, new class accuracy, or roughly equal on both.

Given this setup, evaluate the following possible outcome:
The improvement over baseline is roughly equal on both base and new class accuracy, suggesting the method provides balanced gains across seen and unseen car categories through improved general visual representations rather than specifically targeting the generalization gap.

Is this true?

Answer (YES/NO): NO